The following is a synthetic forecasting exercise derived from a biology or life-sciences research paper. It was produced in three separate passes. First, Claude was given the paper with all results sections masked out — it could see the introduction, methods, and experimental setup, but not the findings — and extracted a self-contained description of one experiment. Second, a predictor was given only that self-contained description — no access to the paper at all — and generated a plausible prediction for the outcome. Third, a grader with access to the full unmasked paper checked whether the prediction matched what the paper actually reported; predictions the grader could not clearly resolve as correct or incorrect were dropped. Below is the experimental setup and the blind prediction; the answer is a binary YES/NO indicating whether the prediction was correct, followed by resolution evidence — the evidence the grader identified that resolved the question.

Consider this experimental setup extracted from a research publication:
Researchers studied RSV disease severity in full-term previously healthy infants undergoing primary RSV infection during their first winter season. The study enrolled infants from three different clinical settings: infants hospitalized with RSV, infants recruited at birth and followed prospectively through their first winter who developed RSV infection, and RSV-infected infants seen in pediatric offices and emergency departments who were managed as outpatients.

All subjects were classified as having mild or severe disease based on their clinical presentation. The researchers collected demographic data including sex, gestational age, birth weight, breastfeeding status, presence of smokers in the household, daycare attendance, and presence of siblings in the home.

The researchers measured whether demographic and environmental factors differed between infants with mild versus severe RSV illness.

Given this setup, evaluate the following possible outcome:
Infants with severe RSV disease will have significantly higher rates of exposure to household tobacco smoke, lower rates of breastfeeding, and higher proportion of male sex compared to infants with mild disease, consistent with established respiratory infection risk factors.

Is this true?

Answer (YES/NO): NO